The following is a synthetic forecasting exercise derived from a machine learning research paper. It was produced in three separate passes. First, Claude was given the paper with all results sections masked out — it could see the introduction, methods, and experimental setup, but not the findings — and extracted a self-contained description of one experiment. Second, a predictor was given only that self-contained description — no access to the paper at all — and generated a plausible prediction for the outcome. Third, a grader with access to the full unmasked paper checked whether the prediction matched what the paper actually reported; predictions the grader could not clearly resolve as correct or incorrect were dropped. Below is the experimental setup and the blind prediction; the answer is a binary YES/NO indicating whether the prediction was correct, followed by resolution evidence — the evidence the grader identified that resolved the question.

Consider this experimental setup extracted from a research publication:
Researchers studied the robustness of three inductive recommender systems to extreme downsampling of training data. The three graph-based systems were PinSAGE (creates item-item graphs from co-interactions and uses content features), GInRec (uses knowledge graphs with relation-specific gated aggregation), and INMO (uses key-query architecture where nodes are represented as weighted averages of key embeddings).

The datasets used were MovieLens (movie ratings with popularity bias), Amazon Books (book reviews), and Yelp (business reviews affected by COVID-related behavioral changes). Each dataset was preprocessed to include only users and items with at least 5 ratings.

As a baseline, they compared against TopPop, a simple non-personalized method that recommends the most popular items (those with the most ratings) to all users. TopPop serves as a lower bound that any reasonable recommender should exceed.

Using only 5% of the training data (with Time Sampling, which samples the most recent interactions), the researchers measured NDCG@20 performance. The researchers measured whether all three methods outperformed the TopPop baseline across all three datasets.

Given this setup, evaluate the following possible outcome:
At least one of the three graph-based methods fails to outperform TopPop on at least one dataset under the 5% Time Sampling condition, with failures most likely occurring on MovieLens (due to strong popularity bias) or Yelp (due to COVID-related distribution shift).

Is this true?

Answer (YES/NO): YES